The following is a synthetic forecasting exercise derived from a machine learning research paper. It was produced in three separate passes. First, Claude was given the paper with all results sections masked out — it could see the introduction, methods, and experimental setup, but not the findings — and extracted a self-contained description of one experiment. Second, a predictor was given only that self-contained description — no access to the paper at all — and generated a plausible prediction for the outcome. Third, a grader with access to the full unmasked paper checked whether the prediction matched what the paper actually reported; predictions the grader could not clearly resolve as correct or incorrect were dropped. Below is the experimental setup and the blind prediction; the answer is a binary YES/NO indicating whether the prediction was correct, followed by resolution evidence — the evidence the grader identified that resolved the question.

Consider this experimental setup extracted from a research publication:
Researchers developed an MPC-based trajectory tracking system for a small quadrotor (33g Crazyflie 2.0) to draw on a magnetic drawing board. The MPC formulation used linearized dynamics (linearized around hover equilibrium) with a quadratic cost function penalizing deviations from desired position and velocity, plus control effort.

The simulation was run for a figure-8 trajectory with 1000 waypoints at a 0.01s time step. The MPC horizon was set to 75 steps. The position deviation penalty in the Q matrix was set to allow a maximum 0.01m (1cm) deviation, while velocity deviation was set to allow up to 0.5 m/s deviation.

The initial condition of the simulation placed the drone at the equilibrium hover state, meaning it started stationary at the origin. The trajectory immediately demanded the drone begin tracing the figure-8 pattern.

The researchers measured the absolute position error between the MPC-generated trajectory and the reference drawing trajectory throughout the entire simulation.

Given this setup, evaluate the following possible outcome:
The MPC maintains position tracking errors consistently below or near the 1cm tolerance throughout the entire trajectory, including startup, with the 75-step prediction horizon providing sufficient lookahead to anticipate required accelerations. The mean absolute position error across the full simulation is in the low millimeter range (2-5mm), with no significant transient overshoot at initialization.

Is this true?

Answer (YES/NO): NO